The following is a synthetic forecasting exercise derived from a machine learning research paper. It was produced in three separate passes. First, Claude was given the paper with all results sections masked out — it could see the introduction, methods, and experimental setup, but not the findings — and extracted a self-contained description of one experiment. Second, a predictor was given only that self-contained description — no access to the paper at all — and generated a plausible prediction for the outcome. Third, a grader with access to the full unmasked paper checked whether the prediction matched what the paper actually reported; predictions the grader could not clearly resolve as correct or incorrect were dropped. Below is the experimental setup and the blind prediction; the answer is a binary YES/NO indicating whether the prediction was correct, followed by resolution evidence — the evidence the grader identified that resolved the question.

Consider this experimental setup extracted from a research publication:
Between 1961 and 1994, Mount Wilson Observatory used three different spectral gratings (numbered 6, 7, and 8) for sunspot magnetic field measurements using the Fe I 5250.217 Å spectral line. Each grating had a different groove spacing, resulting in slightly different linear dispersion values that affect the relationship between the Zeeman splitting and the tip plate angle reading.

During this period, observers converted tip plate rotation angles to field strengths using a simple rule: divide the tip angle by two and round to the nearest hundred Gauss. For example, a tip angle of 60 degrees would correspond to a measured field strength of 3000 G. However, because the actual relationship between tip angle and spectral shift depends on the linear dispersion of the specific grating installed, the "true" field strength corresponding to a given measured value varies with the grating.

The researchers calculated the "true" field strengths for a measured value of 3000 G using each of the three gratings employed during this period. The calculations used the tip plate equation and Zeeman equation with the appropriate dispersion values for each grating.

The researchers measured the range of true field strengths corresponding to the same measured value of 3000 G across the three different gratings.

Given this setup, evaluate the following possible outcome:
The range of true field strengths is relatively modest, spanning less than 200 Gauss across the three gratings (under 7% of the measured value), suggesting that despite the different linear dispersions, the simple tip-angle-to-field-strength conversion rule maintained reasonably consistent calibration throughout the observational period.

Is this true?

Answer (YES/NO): NO